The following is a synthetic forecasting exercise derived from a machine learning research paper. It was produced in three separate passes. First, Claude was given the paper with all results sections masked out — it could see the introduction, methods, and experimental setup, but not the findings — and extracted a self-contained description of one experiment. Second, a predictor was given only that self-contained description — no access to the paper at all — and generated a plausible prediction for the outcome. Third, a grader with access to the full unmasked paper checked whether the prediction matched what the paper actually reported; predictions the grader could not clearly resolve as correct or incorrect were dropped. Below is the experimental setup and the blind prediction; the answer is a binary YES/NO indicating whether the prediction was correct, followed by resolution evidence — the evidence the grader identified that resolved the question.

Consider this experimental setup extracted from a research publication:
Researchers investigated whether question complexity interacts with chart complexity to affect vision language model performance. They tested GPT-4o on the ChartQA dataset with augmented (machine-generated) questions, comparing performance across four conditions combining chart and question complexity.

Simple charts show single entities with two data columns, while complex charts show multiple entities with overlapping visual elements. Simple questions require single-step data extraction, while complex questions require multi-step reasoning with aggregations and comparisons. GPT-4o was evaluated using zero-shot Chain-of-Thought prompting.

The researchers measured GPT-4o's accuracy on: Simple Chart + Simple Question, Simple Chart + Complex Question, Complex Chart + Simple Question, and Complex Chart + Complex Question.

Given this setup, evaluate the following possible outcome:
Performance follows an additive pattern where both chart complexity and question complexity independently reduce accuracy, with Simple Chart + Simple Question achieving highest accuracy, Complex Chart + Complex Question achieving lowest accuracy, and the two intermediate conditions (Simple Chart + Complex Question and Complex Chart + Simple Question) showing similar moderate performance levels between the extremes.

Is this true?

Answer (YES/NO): NO